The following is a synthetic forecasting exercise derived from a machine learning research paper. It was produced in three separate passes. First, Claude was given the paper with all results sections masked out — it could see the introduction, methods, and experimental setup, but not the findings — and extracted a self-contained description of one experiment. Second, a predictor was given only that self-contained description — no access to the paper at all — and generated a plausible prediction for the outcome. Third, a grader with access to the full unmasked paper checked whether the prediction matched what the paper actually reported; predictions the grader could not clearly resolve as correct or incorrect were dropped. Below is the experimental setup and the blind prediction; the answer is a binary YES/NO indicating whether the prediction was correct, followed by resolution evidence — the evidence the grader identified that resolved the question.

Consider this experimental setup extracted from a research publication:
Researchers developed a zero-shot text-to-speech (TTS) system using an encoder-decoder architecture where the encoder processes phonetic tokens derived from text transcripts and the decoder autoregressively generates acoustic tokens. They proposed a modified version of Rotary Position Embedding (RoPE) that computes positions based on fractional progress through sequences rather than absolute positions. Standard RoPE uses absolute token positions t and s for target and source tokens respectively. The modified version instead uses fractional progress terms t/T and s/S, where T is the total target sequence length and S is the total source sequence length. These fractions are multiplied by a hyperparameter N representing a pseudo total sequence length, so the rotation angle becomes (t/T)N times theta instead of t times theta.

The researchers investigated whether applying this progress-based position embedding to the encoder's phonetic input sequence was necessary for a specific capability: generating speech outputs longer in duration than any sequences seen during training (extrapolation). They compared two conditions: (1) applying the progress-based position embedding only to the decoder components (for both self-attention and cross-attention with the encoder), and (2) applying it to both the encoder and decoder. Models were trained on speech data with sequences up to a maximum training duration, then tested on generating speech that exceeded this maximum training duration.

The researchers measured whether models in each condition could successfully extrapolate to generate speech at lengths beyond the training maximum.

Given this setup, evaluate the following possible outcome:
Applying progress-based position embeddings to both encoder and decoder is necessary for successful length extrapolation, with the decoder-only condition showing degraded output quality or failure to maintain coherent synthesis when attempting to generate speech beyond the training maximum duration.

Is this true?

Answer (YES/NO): YES